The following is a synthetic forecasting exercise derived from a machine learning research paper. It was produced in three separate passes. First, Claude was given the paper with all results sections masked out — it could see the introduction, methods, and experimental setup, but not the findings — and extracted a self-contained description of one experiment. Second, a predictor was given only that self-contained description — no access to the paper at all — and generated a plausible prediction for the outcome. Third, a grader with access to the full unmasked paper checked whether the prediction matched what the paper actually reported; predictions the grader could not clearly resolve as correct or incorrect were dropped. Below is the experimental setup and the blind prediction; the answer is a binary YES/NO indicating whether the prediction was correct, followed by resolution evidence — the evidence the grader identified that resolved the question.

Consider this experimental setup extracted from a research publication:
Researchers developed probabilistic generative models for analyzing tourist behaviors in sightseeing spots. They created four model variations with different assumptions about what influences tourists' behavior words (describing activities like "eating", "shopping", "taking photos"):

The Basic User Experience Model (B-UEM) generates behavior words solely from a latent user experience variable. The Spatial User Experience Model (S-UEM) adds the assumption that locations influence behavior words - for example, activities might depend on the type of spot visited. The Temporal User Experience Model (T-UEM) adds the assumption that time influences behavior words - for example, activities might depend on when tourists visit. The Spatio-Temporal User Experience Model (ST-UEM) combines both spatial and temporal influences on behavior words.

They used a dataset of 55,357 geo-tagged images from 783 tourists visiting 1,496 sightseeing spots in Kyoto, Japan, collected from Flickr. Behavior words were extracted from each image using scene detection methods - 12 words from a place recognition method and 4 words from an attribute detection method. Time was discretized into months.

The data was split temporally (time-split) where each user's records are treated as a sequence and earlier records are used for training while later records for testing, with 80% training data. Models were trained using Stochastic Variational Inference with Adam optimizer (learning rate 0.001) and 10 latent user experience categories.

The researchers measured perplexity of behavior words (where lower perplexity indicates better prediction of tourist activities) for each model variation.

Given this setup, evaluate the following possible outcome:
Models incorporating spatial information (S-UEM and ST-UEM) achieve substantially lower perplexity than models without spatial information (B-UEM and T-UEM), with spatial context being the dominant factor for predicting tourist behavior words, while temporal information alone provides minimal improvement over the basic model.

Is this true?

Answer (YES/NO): NO